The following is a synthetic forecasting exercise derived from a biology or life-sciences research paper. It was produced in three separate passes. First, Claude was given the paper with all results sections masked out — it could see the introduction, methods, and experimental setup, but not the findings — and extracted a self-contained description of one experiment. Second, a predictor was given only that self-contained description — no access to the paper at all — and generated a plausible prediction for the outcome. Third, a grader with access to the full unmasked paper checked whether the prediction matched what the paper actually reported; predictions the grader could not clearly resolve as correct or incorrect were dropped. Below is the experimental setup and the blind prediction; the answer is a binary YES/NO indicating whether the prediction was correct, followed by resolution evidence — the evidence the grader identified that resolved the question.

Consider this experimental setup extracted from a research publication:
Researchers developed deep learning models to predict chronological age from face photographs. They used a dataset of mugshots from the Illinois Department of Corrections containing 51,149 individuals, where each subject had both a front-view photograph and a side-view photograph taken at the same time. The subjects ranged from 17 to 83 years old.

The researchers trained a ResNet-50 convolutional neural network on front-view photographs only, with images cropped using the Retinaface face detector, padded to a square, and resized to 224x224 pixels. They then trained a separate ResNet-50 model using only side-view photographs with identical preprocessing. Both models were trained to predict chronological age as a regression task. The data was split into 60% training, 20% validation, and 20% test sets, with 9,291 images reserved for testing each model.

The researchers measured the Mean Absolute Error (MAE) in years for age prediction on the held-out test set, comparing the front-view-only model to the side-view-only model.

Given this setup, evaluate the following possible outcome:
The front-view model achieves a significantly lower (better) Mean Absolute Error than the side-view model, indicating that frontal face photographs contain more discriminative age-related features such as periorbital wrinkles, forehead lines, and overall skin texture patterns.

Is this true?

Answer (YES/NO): YES